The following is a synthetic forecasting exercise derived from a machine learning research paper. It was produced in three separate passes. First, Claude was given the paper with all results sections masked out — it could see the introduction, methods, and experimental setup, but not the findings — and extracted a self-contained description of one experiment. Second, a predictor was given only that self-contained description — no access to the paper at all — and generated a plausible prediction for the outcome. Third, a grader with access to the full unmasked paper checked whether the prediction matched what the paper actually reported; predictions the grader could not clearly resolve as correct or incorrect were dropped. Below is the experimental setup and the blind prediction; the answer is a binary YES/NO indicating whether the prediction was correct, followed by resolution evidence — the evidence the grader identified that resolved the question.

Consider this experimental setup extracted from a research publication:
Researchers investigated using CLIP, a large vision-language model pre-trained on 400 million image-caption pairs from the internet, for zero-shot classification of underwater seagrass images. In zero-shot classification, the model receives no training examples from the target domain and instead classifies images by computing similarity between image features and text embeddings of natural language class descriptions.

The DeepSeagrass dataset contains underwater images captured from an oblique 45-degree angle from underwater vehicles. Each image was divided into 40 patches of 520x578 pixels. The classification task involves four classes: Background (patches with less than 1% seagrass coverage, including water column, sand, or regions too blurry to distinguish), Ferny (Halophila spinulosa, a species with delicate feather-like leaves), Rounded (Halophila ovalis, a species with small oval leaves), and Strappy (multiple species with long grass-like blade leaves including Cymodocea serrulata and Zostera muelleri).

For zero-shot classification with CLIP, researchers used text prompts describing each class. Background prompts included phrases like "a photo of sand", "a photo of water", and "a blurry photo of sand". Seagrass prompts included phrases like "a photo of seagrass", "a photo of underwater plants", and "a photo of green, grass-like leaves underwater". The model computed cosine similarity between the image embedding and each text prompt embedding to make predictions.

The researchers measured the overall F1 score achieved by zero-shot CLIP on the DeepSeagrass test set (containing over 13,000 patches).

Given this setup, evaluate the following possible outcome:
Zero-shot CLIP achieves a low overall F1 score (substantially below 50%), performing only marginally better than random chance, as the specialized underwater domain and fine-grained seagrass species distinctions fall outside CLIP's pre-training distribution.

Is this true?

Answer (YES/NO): NO